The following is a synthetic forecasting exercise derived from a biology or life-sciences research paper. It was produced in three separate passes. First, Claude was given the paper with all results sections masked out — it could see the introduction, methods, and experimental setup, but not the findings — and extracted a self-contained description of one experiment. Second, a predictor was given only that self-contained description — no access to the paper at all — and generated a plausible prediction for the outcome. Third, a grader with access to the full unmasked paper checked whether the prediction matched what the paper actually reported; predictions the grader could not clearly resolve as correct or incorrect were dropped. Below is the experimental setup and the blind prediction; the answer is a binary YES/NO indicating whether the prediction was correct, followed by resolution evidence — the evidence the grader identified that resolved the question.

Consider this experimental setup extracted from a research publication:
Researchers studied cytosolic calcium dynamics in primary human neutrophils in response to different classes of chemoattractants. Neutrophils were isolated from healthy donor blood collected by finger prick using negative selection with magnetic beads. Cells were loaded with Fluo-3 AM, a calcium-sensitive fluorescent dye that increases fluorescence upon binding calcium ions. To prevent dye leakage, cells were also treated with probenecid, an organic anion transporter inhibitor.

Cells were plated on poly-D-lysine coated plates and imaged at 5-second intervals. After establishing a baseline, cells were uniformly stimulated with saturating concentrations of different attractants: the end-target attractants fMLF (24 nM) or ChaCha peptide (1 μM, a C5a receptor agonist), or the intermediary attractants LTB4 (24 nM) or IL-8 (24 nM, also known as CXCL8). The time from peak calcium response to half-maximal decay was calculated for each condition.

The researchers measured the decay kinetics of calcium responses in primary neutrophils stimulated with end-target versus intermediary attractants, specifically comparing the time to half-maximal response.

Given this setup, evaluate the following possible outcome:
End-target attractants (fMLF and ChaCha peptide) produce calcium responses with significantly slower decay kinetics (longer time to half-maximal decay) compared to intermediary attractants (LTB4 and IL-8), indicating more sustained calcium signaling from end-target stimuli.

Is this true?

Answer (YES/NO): YES